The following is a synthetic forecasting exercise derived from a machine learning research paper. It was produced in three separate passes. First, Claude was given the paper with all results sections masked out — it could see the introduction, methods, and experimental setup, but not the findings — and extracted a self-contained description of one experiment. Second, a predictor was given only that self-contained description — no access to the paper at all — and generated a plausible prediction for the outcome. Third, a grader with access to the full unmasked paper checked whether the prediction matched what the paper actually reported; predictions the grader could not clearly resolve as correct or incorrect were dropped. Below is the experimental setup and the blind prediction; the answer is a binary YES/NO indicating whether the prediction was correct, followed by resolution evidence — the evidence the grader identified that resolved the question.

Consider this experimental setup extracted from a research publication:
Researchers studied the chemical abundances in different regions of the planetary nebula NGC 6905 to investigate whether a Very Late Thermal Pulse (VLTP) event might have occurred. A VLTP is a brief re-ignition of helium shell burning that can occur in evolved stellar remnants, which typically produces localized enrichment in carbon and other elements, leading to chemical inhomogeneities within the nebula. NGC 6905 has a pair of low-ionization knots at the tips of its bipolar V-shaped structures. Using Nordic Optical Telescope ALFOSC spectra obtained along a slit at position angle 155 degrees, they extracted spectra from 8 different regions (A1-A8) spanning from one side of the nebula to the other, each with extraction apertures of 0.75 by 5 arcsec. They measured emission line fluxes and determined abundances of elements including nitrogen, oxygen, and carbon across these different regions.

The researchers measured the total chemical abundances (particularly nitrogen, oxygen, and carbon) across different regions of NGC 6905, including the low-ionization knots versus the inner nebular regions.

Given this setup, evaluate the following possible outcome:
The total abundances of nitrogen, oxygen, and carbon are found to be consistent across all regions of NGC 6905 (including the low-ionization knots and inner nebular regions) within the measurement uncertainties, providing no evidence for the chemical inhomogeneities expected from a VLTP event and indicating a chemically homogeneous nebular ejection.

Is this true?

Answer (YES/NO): NO